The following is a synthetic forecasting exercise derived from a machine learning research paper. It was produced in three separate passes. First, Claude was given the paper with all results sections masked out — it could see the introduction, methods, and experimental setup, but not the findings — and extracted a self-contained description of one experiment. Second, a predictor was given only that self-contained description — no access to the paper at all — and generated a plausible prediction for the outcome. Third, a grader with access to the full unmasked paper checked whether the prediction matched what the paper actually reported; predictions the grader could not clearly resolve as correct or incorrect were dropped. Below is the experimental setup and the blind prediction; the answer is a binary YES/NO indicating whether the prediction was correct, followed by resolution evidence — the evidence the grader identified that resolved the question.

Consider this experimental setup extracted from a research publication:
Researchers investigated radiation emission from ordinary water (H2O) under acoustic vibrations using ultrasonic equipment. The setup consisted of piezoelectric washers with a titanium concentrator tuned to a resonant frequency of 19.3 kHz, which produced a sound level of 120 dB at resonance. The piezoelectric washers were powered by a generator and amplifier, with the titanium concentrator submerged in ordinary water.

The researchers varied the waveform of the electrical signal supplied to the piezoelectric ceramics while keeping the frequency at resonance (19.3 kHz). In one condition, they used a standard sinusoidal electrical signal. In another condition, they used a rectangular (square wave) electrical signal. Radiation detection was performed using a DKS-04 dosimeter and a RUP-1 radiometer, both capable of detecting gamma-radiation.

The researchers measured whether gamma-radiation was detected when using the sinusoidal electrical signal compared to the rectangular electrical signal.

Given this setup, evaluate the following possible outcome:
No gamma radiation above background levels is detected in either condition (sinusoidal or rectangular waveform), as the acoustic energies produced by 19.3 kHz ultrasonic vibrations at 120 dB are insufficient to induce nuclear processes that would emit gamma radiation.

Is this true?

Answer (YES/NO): NO